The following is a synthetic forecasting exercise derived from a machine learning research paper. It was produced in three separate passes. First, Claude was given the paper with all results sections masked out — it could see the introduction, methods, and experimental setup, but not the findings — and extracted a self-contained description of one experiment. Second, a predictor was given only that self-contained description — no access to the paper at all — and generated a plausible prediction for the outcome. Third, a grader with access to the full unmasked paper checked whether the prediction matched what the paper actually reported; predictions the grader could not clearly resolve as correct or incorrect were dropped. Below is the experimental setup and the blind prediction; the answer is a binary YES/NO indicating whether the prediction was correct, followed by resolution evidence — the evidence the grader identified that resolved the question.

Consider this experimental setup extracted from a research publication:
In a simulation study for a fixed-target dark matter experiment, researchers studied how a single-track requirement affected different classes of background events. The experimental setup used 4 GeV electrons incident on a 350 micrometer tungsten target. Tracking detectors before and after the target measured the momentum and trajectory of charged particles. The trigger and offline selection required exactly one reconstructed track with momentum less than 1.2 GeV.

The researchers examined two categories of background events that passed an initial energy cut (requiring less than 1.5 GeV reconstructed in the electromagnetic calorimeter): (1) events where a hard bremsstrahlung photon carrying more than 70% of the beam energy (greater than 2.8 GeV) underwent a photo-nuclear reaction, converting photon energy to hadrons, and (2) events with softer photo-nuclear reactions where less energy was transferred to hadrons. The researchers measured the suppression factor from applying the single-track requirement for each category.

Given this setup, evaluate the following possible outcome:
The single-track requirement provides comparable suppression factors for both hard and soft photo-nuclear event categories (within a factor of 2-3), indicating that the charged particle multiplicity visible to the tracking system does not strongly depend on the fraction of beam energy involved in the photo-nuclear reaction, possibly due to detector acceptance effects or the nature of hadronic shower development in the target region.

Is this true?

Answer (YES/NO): YES